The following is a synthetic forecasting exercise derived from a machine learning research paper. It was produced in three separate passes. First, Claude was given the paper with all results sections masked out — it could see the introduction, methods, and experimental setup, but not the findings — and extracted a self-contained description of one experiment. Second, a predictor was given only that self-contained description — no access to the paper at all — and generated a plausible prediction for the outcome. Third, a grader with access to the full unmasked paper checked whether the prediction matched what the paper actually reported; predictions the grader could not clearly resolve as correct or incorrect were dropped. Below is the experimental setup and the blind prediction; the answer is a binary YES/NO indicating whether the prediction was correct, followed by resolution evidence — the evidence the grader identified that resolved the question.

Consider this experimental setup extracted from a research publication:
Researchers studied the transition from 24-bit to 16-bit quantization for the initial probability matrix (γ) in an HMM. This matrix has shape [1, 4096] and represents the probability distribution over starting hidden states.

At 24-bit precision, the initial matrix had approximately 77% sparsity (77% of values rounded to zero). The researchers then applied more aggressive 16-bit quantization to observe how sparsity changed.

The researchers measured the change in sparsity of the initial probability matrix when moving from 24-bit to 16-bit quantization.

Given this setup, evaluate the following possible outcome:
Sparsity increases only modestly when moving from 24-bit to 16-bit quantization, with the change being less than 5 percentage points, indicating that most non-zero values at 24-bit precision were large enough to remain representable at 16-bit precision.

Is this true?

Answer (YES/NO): NO